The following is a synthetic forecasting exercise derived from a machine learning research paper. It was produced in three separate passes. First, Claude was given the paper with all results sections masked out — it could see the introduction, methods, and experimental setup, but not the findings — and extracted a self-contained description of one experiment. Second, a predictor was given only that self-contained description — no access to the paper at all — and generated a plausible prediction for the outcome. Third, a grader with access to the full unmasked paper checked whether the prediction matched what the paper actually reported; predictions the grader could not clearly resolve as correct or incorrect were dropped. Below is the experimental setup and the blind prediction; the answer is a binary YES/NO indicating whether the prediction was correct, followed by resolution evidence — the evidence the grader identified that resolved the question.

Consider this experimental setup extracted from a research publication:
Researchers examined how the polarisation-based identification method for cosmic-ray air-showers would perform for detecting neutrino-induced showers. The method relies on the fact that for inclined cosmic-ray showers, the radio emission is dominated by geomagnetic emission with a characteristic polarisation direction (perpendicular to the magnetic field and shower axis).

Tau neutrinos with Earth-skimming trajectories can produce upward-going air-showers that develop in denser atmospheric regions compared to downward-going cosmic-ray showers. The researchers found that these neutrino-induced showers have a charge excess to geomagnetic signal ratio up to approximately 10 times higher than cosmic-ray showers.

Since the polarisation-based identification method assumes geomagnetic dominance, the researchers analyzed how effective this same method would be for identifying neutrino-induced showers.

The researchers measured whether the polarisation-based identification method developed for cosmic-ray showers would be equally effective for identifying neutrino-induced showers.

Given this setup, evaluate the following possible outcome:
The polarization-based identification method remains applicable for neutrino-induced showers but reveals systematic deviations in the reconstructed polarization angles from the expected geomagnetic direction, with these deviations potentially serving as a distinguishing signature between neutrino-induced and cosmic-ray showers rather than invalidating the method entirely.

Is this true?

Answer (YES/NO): NO